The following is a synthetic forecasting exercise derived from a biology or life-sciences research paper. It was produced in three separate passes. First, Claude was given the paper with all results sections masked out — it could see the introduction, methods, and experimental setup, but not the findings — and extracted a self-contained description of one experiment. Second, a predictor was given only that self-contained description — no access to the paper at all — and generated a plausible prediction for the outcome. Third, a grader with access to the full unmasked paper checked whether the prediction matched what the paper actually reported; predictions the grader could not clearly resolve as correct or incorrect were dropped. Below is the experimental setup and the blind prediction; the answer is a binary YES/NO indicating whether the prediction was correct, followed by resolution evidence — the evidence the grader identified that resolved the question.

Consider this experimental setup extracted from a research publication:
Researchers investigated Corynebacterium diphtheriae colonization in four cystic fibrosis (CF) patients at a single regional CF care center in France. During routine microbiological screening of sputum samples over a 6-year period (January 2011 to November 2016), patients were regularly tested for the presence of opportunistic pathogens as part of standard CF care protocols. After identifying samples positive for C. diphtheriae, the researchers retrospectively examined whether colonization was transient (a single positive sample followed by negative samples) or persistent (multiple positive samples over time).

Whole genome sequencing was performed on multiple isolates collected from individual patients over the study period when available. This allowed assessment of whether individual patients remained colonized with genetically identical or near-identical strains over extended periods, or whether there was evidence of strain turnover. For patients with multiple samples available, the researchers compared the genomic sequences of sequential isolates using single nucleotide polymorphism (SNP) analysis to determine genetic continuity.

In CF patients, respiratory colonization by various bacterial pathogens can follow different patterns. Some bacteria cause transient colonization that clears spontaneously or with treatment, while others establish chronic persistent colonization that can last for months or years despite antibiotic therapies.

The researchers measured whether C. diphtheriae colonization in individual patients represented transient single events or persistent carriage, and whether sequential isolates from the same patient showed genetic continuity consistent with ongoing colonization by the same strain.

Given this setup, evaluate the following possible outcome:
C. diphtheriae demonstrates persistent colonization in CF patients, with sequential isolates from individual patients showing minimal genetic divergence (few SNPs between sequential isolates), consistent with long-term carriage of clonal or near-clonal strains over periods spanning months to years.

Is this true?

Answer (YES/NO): YES